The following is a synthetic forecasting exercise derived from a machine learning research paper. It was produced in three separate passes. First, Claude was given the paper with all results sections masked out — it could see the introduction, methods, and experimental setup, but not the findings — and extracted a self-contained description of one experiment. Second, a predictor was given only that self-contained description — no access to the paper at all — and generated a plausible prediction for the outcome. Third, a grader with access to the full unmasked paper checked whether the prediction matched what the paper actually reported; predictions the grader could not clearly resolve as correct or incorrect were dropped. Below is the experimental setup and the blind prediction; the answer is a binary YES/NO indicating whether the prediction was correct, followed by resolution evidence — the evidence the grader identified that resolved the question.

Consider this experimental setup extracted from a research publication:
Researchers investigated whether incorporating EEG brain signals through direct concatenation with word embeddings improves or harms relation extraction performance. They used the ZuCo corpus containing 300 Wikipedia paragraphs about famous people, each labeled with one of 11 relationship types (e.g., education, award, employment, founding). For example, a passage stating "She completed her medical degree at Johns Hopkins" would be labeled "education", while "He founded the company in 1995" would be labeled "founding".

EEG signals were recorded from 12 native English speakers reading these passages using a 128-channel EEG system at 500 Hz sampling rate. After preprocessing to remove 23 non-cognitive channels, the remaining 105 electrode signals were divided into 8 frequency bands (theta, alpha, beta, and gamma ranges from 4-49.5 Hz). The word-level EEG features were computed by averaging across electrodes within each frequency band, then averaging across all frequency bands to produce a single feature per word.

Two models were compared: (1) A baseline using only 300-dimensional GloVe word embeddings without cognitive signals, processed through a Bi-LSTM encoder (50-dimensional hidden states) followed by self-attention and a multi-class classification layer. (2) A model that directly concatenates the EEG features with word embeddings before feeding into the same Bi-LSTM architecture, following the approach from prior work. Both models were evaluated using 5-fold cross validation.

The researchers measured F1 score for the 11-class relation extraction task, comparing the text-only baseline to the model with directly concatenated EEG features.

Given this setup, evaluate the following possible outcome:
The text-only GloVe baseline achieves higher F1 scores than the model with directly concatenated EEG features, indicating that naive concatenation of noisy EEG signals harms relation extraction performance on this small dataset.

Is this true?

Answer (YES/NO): NO